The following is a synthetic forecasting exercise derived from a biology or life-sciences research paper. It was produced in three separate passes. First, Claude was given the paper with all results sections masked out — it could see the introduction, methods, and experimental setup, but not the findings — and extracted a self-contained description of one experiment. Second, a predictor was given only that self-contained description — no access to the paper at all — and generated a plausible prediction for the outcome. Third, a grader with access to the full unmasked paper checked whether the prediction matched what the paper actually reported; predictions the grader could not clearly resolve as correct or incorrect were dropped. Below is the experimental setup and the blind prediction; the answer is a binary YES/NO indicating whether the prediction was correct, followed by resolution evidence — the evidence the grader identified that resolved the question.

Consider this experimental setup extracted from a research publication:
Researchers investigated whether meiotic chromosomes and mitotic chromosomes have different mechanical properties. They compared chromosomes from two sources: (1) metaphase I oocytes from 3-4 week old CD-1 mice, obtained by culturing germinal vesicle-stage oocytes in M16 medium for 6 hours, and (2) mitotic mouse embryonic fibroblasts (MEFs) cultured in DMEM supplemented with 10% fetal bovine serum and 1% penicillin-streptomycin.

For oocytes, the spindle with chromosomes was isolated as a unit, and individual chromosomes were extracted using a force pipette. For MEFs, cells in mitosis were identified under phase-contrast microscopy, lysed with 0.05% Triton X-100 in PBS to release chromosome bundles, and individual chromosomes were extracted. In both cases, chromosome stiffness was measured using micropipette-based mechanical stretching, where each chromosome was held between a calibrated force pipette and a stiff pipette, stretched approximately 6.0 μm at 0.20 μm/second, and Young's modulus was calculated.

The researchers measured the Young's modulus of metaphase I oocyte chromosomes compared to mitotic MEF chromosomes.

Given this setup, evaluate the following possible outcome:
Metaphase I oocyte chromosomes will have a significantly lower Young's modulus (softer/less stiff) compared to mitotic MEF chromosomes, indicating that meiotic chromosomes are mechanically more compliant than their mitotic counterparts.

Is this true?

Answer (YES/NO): NO